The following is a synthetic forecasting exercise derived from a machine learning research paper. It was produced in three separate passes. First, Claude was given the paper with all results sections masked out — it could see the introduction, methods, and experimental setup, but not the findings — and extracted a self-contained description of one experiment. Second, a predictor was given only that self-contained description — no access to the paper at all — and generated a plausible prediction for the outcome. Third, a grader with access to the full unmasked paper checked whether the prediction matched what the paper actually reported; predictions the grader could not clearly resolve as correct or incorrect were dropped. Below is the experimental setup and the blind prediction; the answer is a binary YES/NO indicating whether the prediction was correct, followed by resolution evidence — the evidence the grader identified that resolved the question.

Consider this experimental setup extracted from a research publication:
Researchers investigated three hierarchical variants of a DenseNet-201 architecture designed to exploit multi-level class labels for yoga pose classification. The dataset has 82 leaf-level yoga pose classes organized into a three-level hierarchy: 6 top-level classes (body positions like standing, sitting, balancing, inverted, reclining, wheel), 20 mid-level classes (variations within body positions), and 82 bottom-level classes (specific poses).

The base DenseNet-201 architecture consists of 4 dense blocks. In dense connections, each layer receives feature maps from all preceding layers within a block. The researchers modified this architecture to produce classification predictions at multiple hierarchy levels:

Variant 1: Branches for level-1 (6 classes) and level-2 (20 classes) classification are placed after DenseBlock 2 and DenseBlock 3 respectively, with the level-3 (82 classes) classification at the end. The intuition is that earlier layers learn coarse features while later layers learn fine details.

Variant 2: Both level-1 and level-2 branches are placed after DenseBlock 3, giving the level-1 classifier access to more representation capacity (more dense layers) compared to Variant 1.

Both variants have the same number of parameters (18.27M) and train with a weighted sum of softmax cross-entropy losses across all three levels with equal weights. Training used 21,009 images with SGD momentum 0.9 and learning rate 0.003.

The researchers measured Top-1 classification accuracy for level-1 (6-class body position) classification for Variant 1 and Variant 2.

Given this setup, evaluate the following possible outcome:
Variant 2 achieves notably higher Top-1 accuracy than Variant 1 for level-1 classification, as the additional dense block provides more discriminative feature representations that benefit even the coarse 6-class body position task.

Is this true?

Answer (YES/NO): YES